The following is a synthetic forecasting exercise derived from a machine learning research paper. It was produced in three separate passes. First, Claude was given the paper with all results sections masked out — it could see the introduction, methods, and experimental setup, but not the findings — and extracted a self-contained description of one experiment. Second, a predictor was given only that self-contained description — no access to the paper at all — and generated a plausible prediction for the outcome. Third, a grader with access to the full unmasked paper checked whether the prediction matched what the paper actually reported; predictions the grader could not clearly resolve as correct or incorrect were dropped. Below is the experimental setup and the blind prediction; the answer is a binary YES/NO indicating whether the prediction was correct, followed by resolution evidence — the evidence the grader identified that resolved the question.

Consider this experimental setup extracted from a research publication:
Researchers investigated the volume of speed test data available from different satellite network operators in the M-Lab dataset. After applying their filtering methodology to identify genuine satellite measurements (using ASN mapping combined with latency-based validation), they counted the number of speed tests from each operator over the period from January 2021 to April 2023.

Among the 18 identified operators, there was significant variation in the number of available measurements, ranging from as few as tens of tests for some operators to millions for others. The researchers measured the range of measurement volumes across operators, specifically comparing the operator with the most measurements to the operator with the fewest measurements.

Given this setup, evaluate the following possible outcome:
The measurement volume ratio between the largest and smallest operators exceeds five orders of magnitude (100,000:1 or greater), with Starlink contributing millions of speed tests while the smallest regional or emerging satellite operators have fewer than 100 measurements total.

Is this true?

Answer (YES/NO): YES